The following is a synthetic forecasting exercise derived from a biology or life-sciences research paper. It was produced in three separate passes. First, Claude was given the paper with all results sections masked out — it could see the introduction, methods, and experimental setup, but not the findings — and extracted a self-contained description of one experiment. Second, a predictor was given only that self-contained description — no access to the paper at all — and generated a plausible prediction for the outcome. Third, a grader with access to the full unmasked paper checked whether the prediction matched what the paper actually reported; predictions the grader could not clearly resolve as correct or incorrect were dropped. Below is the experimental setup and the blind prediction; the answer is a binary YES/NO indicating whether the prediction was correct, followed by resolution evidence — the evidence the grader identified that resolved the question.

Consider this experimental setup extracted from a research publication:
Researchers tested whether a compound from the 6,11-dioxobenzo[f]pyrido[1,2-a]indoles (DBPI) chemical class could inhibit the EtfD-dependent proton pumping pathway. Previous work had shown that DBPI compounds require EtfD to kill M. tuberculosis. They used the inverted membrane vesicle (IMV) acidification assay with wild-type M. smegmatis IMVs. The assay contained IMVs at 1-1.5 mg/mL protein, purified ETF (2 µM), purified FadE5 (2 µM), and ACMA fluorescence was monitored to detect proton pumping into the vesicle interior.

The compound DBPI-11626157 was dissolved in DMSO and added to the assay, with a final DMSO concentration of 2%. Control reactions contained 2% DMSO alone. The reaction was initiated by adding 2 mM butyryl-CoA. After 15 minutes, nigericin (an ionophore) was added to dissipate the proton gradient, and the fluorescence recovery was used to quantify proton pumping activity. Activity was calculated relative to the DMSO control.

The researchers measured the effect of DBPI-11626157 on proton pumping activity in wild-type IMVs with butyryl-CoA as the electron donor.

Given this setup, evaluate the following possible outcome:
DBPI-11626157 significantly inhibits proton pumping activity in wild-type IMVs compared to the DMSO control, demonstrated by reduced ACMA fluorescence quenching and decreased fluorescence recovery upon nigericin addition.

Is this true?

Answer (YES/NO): YES